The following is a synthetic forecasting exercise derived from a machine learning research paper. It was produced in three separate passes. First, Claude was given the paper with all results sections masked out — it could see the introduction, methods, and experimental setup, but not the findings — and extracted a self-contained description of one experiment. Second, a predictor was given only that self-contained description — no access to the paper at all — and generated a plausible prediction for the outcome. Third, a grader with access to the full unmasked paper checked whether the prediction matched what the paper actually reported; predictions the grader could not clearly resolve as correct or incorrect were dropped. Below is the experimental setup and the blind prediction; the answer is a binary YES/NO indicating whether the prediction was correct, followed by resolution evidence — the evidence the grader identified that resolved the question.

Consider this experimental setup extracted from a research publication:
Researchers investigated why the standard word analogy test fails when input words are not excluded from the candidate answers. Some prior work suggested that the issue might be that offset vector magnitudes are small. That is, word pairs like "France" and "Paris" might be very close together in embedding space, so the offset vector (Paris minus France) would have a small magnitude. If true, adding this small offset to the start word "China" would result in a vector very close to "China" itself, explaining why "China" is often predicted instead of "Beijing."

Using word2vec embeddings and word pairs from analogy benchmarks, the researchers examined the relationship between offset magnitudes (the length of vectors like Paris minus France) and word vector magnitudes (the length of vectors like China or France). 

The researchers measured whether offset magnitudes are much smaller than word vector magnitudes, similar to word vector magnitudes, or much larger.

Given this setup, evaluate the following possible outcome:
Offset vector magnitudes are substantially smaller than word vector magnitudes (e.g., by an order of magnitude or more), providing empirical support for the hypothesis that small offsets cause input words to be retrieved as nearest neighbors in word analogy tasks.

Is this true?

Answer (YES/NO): NO